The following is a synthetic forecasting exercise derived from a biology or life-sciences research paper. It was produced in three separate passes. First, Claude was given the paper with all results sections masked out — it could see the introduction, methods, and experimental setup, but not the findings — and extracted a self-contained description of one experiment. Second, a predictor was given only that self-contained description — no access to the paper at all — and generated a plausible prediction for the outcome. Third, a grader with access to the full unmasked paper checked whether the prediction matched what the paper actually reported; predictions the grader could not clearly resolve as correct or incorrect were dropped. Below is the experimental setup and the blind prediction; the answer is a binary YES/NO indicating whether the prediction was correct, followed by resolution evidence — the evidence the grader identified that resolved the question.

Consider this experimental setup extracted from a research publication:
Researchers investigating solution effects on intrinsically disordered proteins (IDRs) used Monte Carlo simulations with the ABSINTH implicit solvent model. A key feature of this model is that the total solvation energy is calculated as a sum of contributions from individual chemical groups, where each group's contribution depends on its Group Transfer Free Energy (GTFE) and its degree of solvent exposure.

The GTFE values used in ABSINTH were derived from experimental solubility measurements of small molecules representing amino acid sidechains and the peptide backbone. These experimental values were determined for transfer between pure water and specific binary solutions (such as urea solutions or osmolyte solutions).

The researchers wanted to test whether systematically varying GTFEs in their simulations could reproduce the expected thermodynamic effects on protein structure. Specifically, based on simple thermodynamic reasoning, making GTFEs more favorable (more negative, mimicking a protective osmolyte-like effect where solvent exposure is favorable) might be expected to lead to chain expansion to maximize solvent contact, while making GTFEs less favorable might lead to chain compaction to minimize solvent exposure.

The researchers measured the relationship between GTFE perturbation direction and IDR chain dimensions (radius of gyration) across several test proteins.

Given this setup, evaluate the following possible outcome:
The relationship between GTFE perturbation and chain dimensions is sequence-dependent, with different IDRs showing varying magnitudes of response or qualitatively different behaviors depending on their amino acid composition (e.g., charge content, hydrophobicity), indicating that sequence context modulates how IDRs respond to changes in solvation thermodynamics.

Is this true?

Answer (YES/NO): YES